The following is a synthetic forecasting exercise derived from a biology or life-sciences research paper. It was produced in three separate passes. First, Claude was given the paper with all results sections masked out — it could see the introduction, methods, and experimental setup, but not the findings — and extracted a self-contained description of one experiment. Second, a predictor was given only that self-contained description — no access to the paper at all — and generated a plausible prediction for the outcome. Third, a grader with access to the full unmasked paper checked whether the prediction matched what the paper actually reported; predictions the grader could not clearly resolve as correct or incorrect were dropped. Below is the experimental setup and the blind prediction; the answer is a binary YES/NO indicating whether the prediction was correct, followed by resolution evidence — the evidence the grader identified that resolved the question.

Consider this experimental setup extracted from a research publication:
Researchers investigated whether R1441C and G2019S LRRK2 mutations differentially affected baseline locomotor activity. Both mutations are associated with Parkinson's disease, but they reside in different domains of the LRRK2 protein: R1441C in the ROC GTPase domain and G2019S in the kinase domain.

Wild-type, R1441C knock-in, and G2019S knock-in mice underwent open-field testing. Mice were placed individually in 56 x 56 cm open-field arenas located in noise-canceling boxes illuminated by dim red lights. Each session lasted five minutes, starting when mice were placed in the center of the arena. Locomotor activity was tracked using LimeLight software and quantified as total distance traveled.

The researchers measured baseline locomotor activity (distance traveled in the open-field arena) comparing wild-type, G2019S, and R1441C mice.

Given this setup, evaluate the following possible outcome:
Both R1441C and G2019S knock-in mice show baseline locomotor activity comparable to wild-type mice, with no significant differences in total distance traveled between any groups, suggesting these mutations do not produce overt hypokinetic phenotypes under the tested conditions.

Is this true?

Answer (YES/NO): YES